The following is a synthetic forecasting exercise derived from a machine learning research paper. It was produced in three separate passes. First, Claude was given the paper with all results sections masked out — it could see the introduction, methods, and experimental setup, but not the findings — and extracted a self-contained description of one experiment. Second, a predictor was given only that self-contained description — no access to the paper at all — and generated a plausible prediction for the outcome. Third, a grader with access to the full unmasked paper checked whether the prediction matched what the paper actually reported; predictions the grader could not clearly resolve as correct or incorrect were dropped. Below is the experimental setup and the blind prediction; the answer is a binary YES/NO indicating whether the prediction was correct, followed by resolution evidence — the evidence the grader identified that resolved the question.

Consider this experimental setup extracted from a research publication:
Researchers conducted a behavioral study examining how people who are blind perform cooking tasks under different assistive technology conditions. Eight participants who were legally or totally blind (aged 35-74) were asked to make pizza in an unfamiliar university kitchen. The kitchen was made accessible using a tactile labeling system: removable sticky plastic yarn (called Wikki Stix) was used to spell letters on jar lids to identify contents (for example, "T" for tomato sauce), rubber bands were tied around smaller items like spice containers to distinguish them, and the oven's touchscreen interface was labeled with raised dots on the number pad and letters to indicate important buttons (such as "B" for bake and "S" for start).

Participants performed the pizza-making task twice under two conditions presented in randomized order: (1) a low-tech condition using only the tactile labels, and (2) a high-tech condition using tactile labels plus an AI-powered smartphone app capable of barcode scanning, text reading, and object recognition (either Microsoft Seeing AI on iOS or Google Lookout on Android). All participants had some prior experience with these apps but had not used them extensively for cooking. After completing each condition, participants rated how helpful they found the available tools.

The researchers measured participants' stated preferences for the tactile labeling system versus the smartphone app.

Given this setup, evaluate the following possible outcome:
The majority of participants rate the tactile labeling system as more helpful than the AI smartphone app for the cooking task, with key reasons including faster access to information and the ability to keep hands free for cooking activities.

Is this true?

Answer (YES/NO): YES